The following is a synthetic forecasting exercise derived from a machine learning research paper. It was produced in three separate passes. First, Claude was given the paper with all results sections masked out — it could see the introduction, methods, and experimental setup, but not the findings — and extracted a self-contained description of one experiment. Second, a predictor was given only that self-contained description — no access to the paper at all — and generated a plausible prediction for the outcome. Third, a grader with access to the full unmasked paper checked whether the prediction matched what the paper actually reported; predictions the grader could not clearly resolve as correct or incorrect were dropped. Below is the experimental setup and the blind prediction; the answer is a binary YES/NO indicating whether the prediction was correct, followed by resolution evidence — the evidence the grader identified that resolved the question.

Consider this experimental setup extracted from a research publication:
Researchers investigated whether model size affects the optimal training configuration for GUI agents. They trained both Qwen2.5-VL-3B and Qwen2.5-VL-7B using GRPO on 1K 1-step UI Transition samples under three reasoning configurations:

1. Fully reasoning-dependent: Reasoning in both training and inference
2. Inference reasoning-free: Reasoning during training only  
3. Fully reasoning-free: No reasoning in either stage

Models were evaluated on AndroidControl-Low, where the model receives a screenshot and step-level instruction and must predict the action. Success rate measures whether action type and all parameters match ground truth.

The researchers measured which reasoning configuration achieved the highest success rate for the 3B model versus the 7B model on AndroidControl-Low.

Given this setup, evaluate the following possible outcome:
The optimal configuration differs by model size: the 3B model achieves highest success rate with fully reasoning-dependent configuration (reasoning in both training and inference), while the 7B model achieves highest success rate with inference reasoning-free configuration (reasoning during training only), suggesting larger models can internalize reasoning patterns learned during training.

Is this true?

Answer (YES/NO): NO